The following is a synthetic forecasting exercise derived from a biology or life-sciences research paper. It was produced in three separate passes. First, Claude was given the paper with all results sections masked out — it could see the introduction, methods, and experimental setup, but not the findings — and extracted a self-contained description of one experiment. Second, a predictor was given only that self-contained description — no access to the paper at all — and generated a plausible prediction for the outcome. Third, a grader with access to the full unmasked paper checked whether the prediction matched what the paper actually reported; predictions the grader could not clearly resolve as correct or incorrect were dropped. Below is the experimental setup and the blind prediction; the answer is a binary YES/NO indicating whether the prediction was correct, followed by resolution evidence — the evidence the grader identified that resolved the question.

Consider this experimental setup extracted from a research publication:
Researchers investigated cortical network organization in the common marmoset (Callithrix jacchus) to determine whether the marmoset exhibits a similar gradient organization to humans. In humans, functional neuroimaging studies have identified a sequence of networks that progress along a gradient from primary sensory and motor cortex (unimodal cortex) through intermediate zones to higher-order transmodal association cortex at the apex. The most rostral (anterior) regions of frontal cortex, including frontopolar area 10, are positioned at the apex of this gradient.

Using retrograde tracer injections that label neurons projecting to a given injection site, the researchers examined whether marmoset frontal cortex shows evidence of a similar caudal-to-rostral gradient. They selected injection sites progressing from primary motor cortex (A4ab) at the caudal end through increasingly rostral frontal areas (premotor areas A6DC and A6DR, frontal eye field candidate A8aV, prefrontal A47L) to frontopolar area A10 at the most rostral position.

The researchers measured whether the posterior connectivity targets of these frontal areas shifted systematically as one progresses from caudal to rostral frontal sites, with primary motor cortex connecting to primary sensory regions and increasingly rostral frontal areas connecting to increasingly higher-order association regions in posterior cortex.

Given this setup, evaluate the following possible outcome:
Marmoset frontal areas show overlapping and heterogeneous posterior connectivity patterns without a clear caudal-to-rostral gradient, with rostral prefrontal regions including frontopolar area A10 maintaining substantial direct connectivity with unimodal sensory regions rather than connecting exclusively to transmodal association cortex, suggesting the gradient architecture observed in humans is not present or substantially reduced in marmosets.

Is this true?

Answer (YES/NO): NO